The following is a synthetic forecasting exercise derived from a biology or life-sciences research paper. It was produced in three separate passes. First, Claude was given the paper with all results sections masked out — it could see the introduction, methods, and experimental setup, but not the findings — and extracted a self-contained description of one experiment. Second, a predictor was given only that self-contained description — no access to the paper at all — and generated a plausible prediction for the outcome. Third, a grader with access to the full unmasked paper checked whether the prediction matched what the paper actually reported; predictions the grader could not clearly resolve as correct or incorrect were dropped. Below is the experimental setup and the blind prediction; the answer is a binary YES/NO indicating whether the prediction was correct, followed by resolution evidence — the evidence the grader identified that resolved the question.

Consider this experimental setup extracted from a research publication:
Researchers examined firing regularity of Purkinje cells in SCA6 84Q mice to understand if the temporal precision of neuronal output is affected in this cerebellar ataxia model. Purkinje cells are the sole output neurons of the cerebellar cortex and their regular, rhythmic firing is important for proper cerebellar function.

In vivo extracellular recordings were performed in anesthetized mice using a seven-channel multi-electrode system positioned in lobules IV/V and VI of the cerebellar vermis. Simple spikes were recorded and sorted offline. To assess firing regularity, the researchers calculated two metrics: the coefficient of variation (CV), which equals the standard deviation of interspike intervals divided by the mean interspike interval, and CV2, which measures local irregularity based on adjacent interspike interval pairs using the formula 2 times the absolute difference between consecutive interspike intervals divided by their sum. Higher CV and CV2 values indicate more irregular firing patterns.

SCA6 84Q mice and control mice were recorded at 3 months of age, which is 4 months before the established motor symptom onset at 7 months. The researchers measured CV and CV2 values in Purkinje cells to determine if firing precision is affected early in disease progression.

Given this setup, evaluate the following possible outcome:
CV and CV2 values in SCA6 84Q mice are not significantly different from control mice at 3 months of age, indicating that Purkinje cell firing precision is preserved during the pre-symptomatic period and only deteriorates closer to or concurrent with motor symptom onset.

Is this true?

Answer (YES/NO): NO